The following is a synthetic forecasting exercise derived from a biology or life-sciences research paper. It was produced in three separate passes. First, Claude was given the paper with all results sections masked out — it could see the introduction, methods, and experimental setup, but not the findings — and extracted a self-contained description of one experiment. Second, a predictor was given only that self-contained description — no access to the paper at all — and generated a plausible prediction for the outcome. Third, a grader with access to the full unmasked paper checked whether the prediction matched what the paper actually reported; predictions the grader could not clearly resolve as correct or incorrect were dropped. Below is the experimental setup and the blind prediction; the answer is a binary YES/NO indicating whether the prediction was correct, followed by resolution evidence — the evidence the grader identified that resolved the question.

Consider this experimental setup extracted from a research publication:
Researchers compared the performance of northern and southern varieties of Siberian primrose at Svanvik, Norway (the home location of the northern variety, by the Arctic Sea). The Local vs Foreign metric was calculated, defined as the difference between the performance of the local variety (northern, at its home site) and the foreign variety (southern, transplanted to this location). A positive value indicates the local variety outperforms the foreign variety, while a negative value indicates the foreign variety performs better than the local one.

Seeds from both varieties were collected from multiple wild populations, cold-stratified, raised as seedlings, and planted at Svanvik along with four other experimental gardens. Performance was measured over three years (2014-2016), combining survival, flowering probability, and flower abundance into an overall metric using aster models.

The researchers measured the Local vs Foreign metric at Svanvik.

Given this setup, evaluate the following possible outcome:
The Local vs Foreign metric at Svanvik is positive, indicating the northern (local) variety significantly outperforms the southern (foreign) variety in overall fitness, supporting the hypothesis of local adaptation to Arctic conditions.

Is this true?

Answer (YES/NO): NO